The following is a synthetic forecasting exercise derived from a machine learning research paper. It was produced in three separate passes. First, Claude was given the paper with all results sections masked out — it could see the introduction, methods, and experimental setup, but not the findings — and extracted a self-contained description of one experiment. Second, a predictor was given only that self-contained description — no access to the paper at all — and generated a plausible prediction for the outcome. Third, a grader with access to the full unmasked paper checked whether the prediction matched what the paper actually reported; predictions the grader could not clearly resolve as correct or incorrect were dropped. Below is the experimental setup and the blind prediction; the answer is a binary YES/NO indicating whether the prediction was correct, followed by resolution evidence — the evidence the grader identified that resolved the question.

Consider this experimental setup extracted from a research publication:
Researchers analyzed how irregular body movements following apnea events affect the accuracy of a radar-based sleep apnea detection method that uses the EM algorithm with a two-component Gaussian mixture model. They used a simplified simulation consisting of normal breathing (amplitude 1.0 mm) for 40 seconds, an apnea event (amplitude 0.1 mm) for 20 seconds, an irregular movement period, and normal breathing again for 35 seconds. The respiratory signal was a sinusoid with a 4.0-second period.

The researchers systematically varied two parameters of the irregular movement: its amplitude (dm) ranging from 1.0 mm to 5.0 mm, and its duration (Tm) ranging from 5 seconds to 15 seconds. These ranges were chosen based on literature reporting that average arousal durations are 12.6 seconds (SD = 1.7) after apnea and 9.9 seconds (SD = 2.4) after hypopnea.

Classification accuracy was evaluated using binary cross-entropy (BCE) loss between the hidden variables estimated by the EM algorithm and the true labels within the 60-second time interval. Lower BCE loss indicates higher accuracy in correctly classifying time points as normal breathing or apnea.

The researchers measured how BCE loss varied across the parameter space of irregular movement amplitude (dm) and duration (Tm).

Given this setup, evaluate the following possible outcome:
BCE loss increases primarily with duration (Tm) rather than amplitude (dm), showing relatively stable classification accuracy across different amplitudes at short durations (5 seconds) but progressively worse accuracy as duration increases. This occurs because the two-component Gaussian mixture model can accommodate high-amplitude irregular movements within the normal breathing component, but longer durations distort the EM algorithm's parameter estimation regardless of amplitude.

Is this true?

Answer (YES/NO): NO